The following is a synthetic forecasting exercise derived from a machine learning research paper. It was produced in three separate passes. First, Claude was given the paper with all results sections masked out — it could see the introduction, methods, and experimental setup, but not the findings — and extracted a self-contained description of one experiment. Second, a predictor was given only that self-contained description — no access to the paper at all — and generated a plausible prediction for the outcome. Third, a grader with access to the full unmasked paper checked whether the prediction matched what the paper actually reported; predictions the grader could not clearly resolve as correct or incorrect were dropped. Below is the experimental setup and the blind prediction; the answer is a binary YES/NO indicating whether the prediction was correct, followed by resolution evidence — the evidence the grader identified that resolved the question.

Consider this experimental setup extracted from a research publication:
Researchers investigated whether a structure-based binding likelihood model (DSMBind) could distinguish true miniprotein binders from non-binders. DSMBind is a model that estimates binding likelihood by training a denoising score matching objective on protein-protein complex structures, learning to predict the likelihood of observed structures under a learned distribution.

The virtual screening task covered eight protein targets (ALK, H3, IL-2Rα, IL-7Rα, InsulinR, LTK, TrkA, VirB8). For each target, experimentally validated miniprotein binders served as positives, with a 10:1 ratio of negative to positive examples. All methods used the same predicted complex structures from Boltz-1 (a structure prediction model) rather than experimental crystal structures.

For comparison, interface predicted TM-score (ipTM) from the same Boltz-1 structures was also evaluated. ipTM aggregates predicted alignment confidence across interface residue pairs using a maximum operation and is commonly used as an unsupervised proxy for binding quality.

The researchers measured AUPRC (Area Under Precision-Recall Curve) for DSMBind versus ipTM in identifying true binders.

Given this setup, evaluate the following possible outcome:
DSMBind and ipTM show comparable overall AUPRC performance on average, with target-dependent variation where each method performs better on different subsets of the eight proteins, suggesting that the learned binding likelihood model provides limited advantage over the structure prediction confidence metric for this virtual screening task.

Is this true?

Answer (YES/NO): NO